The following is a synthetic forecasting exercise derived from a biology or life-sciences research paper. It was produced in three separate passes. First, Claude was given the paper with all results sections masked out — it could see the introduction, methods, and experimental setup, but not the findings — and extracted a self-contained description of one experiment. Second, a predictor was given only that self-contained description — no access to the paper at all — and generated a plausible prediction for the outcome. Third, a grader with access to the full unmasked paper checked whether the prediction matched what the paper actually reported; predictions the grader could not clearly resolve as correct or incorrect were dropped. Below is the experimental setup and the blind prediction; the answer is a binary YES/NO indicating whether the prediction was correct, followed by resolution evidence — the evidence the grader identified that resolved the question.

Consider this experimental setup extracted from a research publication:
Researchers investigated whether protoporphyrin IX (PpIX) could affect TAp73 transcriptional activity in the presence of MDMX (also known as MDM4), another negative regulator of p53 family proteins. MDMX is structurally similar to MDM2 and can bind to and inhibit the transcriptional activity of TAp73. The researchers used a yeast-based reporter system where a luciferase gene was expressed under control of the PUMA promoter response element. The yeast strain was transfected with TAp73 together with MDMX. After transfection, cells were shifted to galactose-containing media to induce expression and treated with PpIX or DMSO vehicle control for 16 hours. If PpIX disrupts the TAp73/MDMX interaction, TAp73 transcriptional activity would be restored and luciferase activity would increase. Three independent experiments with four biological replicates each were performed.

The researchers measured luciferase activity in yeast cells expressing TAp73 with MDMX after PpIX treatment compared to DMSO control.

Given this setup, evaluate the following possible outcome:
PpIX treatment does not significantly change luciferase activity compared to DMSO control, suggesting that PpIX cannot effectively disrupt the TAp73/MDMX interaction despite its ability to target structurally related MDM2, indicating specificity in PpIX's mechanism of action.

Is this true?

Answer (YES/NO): NO